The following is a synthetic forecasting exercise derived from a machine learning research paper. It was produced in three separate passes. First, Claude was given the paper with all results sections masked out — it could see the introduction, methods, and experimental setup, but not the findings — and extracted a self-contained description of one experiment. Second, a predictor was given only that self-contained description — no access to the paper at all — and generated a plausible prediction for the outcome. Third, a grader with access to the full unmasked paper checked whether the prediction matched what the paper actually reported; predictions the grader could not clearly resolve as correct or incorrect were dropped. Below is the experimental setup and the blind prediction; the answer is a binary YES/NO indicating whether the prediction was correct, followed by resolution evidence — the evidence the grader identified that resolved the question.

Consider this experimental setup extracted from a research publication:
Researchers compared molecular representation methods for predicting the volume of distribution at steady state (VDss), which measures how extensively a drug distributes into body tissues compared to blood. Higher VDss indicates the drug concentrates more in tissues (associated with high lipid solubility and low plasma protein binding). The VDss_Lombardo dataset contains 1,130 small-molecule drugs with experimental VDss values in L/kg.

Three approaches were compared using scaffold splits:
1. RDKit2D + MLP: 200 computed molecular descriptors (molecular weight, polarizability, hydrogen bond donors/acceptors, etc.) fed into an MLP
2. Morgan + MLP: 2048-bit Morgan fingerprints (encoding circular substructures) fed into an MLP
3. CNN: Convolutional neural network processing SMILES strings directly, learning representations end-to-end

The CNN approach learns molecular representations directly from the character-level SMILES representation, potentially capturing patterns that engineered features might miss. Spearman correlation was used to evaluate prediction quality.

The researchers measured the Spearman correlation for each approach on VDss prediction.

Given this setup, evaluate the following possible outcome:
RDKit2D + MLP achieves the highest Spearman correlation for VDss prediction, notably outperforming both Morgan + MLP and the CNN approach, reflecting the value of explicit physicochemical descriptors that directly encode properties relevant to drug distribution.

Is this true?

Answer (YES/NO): YES